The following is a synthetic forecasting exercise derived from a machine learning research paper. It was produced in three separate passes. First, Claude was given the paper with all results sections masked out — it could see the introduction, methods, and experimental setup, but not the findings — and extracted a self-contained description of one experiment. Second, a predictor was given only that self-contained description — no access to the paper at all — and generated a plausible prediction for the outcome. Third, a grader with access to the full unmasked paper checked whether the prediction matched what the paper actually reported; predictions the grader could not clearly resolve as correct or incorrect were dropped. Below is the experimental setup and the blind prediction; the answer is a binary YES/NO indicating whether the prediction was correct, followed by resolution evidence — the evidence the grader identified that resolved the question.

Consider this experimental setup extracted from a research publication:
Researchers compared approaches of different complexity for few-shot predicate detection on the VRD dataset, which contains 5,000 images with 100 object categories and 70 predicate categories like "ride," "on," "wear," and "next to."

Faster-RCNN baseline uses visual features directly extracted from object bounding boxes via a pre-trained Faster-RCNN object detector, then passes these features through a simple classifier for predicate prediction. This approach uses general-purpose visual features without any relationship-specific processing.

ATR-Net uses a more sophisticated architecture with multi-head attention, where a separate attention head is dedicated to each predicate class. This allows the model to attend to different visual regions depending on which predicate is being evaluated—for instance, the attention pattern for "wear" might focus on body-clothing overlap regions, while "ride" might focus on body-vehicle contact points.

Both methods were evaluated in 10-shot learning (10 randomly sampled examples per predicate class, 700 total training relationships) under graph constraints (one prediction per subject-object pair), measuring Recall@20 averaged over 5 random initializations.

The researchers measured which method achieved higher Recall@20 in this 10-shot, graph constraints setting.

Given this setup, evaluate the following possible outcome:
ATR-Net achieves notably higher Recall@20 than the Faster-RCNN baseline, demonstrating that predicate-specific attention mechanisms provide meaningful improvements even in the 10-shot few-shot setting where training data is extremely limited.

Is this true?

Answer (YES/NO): NO